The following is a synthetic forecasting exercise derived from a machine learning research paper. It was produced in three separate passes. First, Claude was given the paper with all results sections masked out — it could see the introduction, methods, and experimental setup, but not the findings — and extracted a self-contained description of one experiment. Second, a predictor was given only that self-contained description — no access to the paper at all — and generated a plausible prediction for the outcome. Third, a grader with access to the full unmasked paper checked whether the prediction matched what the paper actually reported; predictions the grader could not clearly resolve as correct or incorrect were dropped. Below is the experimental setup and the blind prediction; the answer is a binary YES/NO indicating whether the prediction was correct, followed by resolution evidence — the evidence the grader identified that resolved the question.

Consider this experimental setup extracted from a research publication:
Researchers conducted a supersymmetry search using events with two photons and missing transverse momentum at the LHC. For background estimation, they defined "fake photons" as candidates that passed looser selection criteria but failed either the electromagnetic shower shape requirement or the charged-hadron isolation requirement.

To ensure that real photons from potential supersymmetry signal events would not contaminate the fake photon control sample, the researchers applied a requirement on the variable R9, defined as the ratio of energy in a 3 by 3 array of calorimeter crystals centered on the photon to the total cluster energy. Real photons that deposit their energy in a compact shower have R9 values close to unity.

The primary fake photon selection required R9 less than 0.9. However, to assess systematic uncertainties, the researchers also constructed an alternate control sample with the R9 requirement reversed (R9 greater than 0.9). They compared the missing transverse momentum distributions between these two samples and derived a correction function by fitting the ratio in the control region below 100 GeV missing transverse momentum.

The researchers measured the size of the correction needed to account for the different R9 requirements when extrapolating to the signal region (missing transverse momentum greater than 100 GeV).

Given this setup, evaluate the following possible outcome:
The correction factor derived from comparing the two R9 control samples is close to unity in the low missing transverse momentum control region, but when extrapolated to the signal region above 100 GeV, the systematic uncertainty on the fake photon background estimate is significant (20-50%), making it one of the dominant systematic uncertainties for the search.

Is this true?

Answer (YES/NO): NO